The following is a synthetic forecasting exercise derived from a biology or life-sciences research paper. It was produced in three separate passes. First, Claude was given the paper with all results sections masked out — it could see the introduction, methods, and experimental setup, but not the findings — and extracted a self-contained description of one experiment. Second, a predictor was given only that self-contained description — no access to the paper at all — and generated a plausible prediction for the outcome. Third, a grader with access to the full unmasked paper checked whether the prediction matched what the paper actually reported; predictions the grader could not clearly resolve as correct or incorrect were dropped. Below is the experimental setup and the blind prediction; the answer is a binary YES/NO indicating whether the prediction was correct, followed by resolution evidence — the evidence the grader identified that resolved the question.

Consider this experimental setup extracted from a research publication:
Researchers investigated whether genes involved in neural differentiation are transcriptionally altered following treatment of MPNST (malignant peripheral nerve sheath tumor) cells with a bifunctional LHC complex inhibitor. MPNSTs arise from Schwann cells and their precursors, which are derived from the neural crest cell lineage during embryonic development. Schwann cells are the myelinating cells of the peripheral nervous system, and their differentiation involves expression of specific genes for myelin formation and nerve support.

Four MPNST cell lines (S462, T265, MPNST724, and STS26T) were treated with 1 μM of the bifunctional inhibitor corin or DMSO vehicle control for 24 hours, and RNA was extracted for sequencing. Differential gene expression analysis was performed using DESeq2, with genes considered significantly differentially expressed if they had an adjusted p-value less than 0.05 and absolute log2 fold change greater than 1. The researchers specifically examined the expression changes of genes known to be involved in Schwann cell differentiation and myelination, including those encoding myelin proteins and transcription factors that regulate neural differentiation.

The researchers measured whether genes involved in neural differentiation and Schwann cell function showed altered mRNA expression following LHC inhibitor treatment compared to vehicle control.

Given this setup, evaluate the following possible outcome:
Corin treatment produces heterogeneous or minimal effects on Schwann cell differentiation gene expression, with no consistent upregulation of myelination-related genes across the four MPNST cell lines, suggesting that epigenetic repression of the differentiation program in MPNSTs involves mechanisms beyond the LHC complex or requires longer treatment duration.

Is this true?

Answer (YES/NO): NO